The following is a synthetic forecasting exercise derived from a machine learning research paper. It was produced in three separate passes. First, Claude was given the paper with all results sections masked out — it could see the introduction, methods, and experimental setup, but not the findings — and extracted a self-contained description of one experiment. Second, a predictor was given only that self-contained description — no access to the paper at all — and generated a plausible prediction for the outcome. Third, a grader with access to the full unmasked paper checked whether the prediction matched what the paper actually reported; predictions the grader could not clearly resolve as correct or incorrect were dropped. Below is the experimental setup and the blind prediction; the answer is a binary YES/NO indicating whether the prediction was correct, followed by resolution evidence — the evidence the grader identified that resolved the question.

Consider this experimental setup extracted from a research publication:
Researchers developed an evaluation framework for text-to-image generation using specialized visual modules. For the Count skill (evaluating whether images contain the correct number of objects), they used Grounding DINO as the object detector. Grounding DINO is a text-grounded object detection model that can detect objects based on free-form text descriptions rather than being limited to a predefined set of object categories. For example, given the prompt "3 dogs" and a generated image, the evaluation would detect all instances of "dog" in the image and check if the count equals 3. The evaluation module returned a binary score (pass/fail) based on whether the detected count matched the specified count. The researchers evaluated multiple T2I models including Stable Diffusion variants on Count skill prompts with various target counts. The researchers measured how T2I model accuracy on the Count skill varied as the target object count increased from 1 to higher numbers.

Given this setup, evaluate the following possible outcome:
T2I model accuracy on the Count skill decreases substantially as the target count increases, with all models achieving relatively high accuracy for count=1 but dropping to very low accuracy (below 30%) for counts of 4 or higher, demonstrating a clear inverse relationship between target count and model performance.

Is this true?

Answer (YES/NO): NO